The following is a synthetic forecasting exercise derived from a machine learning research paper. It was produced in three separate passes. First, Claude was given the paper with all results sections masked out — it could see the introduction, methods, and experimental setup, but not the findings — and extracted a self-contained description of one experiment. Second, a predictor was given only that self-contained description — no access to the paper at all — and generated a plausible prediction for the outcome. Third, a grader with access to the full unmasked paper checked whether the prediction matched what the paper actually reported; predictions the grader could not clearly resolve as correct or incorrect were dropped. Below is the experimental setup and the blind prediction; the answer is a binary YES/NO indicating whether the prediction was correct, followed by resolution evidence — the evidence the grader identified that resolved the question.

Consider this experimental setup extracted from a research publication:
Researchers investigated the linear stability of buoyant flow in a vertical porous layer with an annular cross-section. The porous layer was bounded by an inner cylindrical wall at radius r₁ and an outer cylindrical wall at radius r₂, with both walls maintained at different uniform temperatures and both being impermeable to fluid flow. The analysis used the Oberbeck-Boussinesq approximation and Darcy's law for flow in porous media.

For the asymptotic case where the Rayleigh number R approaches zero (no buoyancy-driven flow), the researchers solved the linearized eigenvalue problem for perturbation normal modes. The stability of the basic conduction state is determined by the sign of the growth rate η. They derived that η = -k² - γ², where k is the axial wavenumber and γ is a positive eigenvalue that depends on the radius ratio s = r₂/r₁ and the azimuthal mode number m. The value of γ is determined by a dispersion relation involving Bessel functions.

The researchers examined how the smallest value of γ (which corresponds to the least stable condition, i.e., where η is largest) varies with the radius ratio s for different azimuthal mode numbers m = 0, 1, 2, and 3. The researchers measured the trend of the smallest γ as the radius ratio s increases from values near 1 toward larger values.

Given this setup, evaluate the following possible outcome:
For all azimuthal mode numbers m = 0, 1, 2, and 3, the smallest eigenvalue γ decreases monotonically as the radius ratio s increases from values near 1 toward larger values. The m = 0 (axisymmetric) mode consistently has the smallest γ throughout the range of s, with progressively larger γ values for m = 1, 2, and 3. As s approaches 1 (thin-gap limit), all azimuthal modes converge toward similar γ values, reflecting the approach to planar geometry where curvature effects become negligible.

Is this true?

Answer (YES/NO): YES